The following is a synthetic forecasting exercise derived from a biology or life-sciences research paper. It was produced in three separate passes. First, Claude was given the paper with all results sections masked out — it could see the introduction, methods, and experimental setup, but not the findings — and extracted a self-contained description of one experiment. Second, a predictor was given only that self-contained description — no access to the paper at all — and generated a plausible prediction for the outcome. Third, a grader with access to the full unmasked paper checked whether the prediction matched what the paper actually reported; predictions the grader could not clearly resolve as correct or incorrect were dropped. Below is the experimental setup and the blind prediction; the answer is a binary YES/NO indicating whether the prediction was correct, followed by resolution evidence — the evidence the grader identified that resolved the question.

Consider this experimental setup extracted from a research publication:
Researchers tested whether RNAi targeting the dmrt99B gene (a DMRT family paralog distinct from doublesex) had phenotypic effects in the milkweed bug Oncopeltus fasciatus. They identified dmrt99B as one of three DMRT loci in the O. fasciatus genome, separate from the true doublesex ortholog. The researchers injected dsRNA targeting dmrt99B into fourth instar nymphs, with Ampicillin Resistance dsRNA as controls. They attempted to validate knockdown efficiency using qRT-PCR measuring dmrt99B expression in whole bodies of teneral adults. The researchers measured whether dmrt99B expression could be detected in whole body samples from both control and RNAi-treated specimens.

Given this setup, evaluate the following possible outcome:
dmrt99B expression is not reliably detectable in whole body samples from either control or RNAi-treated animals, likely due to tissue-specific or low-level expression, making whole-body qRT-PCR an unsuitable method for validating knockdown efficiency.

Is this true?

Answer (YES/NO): YES